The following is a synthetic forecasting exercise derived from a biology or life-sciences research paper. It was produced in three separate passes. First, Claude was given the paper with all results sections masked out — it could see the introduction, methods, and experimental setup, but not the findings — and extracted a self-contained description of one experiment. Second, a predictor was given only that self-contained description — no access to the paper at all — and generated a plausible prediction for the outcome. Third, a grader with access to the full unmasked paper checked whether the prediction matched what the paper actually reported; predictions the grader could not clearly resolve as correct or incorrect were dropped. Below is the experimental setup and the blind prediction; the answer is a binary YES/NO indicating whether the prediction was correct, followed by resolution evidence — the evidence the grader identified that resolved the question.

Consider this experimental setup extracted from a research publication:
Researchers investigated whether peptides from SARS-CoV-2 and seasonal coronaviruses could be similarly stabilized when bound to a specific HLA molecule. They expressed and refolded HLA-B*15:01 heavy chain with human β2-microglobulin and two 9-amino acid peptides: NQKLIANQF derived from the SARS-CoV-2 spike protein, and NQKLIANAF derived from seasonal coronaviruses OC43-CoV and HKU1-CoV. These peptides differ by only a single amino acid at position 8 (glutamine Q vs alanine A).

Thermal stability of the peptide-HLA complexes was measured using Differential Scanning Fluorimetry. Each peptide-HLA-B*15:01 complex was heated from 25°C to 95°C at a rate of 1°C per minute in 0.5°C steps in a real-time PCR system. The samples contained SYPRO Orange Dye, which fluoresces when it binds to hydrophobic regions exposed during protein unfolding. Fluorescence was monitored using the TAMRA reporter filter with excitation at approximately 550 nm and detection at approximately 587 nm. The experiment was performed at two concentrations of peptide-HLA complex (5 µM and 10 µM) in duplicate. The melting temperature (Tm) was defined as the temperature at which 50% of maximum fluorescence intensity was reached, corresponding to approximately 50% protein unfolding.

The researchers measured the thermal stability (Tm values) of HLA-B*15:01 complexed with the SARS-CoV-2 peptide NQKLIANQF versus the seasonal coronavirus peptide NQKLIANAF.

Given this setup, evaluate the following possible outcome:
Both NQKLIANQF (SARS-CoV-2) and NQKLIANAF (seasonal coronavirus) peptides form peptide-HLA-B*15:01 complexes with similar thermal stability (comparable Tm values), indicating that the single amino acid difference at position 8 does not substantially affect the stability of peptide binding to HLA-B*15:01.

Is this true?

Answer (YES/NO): YES